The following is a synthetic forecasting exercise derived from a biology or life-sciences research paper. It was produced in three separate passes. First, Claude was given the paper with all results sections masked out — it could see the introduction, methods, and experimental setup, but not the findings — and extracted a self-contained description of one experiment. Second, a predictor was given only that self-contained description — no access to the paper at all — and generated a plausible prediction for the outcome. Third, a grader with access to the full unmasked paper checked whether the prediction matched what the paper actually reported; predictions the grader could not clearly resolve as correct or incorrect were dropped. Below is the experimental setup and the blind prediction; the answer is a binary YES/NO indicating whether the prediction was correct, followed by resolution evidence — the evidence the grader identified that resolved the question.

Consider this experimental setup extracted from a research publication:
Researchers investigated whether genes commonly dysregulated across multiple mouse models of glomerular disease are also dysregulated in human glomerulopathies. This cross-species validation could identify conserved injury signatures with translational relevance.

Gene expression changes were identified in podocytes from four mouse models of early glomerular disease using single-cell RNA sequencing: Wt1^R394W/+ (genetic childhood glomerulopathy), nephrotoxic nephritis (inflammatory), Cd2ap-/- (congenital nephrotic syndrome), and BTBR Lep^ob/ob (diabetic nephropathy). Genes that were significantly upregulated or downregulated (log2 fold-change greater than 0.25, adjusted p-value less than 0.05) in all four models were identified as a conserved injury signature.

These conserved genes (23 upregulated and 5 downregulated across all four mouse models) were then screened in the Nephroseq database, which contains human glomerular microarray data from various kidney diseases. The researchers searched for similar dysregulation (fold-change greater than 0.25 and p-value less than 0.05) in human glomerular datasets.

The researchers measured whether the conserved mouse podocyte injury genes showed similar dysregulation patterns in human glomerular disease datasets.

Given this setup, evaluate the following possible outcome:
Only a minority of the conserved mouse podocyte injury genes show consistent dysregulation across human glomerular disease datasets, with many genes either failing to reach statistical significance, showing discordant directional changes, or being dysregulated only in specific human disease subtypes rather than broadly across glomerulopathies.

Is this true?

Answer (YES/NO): YES